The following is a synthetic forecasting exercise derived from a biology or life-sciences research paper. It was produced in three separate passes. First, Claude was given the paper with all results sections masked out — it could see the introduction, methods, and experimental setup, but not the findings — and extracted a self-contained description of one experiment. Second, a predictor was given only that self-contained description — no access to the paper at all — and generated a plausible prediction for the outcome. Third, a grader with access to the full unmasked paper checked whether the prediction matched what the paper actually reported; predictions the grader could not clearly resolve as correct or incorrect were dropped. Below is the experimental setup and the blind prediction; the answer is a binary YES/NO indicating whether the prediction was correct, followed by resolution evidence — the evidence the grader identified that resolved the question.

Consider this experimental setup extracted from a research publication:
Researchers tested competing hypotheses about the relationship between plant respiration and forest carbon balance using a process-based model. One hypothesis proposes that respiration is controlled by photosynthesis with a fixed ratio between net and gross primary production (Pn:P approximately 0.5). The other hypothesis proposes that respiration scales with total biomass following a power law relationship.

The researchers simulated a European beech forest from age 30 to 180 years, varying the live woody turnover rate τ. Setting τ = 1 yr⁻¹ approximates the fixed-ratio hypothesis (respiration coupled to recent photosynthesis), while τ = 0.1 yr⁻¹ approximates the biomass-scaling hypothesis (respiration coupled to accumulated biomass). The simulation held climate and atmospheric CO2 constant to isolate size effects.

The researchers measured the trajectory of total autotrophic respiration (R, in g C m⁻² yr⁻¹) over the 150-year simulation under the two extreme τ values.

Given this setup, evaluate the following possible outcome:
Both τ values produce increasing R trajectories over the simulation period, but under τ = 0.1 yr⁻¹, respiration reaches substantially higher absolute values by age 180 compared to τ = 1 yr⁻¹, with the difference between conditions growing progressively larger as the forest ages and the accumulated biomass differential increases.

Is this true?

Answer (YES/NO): NO